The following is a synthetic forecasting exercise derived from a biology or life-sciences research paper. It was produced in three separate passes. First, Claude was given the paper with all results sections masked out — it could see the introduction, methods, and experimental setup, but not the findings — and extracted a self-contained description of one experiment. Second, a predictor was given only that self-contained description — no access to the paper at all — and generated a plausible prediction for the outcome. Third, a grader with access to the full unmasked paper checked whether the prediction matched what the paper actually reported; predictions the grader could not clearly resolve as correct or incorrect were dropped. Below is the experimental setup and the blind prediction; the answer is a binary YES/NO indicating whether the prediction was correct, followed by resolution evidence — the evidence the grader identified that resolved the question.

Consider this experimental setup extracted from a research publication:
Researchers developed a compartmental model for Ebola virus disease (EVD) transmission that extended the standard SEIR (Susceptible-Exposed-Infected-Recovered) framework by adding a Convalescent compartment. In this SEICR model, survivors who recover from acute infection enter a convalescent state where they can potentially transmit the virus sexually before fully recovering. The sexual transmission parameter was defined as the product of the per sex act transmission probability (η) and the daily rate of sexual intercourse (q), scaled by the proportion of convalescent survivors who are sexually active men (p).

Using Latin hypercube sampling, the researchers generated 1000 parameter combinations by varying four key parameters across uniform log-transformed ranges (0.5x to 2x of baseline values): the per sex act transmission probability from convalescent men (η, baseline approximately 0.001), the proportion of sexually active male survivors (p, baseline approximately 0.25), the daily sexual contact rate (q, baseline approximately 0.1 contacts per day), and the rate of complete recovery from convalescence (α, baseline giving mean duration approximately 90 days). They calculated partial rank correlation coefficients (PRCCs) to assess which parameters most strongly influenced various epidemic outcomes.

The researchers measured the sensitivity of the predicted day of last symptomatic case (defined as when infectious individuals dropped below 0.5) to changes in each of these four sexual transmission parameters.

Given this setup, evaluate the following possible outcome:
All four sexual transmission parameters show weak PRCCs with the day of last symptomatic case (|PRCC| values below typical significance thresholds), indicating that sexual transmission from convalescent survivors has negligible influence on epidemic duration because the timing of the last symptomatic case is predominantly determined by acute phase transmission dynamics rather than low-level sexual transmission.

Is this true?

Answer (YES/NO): NO